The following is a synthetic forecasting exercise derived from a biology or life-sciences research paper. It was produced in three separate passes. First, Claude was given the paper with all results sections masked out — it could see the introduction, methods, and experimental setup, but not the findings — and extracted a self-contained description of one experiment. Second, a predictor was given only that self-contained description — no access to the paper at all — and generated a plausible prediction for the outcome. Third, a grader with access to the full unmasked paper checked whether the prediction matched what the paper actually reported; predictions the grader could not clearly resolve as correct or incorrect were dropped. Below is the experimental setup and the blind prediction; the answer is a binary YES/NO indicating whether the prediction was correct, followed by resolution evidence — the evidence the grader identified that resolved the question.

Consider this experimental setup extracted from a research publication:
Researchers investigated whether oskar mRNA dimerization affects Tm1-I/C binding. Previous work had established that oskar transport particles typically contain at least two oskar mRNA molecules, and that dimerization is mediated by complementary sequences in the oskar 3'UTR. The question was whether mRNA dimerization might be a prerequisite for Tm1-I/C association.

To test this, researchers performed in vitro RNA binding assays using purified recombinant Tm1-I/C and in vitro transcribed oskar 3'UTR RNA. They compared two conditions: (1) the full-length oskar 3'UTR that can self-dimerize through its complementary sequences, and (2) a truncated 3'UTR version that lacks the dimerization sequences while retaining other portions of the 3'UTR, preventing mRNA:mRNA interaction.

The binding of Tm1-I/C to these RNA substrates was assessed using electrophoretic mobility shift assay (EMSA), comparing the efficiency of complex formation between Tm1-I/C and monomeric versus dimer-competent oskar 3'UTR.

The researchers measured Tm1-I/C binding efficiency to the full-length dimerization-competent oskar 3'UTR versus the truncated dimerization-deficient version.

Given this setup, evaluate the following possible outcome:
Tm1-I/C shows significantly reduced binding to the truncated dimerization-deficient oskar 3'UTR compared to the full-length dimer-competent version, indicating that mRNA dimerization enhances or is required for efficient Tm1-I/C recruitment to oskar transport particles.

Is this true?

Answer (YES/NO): YES